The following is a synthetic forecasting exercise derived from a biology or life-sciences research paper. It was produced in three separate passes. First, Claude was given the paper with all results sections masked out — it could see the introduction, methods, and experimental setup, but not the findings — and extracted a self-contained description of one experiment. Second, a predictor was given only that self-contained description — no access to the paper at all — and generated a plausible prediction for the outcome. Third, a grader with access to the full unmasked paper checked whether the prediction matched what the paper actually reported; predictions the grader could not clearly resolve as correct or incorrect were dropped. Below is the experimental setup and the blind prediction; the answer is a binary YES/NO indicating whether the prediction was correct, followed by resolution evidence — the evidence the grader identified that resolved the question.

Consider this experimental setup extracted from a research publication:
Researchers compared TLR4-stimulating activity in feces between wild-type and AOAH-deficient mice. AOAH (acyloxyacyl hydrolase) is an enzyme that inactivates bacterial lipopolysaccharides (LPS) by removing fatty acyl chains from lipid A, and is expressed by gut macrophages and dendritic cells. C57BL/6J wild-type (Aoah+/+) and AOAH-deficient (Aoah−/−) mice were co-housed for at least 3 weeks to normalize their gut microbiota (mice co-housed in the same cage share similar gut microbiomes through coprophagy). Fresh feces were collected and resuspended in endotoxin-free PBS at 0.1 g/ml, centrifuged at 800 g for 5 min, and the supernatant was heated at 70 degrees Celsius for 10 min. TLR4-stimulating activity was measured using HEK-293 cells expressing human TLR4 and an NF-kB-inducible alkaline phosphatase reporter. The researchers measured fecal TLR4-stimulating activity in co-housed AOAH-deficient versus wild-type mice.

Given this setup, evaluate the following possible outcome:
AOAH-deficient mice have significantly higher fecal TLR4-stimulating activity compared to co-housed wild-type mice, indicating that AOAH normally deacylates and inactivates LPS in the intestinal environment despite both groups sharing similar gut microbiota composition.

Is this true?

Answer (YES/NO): YES